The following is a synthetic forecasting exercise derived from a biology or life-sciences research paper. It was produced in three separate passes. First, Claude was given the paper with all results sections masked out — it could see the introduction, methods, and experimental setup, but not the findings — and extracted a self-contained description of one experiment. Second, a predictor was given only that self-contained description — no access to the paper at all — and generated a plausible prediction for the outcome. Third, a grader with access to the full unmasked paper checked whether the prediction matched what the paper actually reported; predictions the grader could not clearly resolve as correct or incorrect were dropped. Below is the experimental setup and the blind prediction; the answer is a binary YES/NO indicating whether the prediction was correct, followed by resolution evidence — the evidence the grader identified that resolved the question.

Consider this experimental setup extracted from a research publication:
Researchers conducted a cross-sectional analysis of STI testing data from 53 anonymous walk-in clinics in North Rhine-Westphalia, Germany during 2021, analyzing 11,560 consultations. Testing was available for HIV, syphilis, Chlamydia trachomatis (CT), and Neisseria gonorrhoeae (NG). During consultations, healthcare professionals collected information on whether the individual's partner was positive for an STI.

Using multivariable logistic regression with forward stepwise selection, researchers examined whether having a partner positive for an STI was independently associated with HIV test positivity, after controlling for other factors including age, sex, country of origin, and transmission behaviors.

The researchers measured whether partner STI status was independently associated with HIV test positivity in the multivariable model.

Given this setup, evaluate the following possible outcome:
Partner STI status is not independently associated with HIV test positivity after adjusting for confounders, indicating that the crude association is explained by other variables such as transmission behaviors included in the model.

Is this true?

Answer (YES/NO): NO